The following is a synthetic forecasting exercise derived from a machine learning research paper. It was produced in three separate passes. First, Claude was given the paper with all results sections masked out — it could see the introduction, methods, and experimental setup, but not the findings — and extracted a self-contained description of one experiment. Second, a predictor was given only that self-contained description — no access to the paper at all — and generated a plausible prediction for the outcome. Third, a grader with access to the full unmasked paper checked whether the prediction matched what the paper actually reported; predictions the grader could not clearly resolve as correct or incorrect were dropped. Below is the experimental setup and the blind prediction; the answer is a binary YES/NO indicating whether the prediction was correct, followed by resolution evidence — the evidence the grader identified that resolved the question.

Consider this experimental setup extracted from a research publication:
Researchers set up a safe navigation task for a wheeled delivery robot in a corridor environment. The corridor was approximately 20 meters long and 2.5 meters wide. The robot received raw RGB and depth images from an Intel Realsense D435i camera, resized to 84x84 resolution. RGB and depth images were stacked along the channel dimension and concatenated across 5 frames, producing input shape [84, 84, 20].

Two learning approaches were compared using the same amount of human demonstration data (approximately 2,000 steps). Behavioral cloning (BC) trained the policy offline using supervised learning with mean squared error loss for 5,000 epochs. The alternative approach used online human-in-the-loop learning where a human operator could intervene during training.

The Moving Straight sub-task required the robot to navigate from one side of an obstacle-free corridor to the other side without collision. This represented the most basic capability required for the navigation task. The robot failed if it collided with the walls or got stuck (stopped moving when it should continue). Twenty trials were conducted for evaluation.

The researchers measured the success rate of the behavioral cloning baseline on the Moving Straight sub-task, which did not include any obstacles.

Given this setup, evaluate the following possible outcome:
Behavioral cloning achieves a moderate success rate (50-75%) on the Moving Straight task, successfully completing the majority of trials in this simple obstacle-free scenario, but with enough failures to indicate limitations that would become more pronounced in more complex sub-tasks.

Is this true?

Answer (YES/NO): NO